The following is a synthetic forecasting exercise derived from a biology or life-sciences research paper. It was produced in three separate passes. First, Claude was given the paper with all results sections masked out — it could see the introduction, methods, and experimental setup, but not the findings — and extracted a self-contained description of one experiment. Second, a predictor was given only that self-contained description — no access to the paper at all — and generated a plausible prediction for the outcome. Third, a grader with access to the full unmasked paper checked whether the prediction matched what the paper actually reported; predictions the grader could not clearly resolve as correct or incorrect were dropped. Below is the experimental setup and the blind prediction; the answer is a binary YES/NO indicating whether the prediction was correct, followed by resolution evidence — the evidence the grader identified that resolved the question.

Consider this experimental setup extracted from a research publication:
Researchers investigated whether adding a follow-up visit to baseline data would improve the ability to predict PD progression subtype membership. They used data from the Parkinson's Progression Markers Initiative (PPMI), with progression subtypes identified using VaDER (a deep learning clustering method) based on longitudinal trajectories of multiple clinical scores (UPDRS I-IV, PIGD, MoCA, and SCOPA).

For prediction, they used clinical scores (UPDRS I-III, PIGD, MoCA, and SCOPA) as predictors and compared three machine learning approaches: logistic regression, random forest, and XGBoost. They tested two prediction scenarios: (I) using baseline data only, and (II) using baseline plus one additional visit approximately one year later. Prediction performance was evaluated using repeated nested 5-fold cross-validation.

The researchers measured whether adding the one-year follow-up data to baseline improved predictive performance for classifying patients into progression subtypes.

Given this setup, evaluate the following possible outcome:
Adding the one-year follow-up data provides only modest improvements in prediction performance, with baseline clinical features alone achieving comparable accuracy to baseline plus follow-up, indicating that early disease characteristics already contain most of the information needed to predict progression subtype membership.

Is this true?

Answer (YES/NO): NO